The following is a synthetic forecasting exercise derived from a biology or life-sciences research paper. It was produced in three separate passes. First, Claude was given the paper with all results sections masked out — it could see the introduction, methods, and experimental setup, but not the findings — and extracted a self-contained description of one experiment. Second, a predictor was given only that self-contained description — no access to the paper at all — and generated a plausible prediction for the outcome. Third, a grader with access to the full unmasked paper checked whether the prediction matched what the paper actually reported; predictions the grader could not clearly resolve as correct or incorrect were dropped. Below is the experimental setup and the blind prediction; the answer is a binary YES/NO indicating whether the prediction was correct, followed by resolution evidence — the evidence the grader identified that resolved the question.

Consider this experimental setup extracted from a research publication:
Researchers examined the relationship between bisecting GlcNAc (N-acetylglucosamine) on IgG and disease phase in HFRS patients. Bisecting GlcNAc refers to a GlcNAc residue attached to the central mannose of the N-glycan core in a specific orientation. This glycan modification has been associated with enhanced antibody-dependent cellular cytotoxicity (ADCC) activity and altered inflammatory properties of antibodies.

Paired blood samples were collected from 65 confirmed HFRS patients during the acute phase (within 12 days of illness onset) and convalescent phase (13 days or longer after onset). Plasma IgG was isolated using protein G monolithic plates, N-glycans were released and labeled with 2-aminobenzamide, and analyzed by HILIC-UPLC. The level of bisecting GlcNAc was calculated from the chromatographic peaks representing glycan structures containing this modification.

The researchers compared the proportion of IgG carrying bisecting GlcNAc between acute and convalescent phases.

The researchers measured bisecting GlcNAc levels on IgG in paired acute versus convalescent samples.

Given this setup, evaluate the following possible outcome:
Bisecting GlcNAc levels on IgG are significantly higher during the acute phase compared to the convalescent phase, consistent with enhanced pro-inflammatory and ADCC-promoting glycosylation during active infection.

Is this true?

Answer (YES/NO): YES